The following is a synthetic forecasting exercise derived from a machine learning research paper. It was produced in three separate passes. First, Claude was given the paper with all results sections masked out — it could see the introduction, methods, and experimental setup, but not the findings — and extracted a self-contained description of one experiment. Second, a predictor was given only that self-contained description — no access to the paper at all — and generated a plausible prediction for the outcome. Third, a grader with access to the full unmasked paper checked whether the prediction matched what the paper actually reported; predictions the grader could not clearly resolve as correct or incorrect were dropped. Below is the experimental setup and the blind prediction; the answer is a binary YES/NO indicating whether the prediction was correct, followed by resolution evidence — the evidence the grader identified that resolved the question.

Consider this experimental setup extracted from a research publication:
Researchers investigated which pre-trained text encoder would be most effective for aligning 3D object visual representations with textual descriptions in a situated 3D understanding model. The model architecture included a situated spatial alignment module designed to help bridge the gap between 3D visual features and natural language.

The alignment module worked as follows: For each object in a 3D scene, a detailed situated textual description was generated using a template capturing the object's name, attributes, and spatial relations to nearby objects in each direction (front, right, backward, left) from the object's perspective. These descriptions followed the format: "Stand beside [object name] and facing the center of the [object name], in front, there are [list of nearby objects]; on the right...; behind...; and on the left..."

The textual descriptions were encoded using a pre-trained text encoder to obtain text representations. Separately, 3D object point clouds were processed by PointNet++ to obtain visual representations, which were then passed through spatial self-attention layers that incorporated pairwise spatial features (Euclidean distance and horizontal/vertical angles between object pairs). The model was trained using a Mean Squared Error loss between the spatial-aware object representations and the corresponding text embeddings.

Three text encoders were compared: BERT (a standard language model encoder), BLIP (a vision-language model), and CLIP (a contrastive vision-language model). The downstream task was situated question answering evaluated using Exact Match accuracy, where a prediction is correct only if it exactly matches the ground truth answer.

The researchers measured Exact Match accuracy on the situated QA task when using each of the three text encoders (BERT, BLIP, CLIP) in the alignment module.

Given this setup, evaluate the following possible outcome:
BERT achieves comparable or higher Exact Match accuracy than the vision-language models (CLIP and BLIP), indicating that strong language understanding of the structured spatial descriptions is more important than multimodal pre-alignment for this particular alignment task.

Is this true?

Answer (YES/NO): NO